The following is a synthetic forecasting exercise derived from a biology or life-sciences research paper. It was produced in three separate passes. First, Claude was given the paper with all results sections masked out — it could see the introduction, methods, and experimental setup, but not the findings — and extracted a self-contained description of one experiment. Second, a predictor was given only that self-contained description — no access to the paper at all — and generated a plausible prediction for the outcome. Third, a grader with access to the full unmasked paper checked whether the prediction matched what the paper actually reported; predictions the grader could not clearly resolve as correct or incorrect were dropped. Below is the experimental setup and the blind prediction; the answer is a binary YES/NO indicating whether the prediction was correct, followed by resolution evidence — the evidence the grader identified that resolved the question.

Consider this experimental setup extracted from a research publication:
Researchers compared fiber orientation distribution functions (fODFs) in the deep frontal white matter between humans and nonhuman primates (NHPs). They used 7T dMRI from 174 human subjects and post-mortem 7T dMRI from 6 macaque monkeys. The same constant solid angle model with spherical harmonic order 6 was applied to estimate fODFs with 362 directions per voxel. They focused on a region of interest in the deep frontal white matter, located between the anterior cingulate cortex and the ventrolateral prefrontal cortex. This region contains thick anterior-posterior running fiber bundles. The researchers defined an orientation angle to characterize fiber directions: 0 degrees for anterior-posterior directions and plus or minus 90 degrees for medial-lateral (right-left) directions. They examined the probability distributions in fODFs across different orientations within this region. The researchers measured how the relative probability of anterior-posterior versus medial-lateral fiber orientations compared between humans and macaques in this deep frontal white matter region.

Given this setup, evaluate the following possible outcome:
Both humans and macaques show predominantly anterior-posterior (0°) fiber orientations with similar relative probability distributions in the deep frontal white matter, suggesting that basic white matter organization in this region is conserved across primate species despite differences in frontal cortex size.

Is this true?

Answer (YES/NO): NO